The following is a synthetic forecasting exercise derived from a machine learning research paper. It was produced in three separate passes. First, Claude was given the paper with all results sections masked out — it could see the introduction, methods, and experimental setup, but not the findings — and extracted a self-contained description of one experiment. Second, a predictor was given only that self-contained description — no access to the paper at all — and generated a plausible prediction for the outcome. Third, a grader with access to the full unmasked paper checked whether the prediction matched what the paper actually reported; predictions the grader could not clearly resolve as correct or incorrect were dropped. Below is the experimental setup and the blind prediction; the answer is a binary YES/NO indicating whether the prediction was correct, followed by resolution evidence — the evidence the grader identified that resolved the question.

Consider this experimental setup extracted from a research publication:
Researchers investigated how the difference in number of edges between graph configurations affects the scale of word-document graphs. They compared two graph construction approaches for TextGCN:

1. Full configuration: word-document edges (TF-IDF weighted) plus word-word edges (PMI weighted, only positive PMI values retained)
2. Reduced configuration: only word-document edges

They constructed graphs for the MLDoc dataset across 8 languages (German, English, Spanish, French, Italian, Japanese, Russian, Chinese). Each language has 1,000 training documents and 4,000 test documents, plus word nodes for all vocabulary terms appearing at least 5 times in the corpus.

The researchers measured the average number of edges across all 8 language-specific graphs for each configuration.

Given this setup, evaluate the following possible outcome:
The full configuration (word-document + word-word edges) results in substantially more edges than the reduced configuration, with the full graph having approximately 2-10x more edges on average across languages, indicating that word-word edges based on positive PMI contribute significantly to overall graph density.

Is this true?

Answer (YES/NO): YES